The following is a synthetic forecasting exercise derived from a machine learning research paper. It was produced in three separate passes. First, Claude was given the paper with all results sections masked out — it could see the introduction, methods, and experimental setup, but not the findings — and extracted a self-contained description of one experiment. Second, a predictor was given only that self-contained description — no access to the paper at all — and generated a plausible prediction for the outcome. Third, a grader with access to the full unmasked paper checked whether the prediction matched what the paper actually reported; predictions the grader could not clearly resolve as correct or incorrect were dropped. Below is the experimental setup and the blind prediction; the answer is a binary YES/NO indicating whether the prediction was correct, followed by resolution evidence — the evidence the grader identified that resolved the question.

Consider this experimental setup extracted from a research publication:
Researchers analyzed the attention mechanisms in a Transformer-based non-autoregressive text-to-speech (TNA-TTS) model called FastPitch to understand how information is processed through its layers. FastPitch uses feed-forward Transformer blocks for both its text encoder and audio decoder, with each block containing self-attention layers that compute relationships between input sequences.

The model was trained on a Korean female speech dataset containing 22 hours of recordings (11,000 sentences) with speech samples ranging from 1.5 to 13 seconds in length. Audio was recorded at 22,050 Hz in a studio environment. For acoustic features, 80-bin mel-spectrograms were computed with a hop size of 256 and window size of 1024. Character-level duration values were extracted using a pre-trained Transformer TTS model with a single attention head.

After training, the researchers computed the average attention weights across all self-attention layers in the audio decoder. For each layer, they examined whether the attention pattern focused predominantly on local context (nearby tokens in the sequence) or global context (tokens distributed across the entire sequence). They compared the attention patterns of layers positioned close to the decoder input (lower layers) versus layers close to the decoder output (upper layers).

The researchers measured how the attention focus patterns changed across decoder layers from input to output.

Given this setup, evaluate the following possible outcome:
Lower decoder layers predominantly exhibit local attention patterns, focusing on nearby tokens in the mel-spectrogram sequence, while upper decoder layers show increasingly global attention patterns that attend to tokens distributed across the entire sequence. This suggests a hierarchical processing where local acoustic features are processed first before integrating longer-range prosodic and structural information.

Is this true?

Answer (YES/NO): YES